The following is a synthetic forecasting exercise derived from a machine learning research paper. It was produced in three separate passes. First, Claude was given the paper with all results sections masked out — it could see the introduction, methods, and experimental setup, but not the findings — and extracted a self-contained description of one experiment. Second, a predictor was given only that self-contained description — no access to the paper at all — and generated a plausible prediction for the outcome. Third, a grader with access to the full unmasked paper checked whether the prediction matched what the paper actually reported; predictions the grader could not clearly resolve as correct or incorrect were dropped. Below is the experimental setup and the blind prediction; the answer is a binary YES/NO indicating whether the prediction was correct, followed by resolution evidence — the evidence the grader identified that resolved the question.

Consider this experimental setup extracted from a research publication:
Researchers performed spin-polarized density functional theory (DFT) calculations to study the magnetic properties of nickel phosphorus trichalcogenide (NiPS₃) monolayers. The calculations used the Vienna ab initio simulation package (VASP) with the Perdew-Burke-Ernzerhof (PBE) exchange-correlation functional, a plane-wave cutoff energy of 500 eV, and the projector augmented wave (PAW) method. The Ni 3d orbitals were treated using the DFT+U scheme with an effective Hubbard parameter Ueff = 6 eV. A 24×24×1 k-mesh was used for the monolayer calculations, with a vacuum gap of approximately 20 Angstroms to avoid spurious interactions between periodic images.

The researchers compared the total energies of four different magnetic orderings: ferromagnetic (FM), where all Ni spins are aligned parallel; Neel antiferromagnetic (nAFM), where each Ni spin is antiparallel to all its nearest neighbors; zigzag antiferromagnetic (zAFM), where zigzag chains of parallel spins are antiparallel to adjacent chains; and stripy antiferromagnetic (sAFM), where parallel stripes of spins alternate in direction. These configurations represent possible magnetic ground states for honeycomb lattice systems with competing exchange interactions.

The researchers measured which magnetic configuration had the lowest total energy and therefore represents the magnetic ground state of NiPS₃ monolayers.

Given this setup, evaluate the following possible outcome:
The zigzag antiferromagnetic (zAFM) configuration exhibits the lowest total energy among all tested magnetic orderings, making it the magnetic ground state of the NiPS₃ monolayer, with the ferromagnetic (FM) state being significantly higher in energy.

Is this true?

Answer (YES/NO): YES